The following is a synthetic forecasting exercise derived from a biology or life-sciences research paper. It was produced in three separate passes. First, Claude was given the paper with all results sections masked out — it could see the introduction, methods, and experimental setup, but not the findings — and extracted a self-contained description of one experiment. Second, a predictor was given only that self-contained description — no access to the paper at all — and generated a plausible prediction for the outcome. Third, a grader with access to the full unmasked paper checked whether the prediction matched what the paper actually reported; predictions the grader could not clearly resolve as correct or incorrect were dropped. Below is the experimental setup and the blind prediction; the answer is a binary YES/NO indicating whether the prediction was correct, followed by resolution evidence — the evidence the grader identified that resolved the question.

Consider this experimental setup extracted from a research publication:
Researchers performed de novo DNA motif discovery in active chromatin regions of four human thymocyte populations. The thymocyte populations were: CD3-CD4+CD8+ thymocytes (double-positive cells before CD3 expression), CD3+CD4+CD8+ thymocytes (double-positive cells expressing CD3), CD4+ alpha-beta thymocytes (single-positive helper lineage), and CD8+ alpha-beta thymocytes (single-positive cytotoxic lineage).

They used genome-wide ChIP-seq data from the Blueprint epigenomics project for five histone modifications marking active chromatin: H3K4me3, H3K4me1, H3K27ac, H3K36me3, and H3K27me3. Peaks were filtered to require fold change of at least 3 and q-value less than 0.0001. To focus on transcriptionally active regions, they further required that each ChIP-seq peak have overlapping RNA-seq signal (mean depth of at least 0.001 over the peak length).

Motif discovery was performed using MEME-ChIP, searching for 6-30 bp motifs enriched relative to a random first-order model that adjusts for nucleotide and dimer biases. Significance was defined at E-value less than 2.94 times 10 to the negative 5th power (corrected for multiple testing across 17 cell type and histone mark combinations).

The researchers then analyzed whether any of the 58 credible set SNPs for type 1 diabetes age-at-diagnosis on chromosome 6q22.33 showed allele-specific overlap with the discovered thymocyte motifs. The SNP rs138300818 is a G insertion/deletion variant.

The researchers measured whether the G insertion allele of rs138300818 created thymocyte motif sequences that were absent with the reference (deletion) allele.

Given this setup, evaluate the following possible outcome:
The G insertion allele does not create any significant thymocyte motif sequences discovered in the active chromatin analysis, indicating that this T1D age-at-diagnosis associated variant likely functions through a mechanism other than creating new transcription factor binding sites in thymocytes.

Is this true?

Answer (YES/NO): NO